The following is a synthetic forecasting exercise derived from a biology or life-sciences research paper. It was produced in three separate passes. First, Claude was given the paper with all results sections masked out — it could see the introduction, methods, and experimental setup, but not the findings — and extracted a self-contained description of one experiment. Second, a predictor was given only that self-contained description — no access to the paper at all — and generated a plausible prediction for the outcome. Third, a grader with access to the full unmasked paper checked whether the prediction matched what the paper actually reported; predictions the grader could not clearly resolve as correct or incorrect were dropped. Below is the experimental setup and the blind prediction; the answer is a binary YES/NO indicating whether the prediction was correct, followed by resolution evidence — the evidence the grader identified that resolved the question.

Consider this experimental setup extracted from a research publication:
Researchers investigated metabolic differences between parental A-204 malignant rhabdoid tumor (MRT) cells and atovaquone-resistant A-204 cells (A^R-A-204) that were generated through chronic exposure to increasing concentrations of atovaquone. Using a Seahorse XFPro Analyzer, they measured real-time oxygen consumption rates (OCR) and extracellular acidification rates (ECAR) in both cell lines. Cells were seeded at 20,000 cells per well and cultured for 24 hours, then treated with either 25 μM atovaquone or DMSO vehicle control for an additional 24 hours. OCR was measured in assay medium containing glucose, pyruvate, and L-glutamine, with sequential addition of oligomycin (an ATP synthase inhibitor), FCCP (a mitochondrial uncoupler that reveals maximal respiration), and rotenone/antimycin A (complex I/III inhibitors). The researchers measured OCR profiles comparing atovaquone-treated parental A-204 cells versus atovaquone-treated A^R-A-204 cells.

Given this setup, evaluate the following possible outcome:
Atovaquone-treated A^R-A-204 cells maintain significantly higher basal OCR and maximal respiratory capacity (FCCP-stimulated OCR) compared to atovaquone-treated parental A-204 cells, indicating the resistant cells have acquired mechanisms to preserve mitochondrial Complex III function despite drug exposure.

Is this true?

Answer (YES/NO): NO